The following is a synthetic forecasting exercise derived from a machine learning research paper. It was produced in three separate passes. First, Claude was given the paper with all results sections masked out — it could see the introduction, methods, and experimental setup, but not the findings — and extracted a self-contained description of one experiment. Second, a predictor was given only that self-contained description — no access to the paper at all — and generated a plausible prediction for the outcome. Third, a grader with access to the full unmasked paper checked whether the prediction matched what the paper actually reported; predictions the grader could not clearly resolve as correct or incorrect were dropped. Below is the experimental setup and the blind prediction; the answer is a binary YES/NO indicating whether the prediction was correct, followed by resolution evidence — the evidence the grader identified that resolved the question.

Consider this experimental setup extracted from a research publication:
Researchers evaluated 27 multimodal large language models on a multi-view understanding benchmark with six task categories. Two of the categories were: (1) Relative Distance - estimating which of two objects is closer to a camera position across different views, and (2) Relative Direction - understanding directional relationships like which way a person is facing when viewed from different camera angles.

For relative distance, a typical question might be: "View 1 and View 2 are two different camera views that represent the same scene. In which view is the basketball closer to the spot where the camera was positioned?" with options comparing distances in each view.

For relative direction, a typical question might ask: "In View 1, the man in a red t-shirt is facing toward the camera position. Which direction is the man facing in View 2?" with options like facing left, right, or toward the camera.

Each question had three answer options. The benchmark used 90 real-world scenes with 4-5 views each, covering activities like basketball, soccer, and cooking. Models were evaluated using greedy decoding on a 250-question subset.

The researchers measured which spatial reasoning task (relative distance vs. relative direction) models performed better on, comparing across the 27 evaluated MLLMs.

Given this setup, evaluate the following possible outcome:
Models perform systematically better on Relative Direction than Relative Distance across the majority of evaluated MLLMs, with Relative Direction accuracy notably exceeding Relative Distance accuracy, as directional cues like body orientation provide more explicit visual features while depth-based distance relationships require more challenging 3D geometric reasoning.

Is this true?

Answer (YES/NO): NO